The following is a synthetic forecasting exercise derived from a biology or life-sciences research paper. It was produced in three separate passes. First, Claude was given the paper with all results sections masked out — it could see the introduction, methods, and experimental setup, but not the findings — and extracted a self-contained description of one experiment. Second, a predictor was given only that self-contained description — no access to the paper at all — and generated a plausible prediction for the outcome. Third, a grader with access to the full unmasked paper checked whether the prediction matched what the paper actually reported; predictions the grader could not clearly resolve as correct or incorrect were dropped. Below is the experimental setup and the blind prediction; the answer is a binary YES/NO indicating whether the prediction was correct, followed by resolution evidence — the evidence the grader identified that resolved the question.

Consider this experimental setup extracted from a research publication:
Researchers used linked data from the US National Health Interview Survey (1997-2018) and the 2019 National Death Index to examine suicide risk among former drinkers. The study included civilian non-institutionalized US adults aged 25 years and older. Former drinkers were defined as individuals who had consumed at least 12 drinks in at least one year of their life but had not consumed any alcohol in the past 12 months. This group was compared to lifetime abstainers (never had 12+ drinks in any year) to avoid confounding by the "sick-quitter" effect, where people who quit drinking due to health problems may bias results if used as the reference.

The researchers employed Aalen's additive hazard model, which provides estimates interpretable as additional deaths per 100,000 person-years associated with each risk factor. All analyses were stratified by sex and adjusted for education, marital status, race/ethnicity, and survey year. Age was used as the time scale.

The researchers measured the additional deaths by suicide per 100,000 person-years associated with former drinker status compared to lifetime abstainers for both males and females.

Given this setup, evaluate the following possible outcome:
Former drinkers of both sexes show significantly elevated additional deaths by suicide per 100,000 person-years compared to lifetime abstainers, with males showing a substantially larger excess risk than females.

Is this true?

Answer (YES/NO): YES